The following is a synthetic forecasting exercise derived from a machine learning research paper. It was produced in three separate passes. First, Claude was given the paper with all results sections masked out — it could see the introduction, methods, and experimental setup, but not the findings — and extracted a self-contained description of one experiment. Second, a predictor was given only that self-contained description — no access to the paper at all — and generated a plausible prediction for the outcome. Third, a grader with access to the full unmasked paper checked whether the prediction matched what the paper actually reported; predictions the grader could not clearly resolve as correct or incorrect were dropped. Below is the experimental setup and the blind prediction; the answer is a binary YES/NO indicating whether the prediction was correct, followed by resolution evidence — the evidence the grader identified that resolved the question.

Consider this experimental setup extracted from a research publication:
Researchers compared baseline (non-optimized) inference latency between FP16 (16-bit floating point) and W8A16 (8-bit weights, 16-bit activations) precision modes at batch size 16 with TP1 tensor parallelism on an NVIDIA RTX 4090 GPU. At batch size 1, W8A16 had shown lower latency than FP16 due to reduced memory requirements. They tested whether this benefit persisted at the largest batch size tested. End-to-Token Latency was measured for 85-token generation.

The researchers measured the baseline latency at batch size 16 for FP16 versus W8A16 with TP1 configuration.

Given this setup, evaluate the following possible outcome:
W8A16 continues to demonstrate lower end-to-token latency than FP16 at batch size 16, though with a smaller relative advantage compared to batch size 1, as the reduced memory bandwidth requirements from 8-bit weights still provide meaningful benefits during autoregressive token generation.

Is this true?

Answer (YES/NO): NO